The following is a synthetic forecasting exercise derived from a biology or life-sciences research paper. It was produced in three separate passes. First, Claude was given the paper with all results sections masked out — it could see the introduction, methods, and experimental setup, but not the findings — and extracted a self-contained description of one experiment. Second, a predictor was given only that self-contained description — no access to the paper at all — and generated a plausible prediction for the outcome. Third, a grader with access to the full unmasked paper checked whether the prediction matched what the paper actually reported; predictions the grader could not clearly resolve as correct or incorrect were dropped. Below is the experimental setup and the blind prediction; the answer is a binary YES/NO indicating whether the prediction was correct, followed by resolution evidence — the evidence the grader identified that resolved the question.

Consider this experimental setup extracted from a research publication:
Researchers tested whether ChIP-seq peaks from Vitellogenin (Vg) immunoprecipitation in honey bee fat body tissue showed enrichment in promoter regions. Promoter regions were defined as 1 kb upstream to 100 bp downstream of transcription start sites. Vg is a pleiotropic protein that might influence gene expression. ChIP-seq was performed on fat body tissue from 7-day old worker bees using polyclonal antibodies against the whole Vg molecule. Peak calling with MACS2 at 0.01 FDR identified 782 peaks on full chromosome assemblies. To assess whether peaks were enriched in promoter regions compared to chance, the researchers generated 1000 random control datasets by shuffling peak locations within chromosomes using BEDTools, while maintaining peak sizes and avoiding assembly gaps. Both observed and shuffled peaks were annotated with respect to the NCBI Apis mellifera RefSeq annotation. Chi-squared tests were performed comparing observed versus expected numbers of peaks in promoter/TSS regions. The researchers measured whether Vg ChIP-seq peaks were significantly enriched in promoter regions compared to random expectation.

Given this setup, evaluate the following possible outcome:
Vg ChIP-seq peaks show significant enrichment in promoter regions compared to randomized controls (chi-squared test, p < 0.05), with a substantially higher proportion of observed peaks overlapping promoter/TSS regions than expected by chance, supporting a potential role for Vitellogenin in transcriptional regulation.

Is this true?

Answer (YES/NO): YES